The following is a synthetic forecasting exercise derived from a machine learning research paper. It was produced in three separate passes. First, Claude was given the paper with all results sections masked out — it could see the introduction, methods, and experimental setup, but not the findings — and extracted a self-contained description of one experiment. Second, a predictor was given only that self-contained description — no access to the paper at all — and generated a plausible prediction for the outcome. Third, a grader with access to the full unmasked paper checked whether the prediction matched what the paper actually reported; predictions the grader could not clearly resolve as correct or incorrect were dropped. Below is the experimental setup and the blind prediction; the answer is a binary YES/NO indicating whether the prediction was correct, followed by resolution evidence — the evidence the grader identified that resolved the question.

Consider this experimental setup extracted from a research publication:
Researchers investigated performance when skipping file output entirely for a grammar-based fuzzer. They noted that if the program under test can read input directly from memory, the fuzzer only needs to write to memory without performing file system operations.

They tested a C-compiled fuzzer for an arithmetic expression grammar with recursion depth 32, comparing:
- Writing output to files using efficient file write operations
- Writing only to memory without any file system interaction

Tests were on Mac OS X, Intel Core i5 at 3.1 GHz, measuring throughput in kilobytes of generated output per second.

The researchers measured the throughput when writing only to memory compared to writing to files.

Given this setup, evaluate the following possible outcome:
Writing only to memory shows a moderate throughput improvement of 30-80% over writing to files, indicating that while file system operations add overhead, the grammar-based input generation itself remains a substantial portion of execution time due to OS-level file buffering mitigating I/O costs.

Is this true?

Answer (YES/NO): NO